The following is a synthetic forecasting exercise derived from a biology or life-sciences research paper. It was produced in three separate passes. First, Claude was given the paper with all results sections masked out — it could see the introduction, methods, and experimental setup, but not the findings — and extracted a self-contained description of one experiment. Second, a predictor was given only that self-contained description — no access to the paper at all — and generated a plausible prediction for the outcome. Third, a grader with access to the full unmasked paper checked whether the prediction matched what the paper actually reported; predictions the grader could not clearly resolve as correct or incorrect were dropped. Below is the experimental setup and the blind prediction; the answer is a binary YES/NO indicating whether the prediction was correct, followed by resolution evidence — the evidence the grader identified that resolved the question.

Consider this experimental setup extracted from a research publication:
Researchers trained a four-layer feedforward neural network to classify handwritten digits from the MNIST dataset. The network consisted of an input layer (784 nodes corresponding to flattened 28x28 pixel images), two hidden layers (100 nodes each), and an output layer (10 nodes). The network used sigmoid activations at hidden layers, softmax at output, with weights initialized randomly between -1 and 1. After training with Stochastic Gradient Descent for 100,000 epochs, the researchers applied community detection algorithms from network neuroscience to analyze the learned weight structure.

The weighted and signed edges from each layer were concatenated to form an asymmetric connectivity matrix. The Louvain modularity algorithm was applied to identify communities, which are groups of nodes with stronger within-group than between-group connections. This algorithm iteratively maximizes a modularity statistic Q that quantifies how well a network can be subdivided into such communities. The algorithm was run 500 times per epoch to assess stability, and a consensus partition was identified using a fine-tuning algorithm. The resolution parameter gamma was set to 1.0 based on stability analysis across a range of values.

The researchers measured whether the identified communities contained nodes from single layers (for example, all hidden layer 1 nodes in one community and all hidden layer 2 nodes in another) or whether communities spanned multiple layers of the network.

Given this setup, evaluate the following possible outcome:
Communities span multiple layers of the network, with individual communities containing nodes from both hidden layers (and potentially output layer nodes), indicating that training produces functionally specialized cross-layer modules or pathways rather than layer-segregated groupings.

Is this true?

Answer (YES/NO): YES